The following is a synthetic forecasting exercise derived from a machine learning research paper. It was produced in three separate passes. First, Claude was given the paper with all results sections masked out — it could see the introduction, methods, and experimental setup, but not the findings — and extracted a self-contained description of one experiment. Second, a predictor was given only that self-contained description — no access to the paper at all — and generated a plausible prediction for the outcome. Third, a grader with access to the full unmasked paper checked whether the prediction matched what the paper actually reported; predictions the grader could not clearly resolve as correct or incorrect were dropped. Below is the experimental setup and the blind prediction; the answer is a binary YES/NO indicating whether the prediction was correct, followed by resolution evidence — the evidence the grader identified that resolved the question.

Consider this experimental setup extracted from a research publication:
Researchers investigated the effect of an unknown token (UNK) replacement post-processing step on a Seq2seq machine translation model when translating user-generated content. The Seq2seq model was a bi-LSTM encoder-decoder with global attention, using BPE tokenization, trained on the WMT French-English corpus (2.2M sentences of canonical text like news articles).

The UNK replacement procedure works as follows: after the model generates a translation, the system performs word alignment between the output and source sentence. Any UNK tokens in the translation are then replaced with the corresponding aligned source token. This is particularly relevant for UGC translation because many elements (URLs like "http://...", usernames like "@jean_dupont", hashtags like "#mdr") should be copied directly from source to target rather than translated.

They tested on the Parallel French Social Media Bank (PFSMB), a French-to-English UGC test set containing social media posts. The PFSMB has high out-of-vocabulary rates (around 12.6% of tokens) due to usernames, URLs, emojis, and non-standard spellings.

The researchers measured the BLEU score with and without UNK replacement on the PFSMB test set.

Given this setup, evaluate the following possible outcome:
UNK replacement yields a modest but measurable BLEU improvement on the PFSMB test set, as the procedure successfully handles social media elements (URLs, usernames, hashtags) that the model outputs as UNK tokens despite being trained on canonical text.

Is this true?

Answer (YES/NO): NO